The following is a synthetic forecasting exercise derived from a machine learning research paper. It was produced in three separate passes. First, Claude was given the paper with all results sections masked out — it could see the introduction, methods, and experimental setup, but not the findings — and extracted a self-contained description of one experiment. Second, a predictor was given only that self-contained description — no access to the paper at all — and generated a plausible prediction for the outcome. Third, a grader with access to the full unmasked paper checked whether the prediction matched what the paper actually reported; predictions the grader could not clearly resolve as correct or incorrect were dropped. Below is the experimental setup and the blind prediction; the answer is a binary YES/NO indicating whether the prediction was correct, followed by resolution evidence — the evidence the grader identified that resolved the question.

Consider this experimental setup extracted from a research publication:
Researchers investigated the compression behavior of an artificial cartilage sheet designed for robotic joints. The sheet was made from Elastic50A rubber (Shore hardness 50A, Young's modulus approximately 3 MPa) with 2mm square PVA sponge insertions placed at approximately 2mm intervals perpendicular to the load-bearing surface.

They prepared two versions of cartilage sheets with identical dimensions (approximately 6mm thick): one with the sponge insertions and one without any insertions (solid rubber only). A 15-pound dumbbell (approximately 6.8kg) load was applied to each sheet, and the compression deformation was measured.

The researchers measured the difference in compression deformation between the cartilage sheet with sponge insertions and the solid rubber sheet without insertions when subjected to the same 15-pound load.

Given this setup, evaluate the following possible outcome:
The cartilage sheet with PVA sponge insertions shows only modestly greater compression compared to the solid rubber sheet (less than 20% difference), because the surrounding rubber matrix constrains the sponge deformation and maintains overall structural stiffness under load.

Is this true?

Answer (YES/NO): YES